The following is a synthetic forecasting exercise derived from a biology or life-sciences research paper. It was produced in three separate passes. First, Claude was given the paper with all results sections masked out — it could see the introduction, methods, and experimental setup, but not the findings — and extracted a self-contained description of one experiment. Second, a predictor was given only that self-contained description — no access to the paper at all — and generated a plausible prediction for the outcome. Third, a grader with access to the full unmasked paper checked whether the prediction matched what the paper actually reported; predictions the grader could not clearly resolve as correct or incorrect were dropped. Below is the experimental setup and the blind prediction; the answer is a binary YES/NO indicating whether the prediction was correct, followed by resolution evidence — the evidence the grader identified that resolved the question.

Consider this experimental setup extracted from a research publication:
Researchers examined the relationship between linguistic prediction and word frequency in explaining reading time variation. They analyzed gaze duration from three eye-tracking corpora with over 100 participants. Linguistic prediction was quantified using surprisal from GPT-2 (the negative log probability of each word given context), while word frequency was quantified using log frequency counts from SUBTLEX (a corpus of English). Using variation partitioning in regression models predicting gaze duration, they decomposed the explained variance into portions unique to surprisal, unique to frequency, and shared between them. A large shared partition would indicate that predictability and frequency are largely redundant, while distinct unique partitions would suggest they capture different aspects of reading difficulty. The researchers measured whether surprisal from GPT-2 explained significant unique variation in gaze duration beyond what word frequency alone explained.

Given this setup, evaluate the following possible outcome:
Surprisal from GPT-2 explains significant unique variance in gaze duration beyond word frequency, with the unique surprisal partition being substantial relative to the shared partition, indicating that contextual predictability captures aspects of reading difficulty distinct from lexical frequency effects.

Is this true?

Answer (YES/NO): YES